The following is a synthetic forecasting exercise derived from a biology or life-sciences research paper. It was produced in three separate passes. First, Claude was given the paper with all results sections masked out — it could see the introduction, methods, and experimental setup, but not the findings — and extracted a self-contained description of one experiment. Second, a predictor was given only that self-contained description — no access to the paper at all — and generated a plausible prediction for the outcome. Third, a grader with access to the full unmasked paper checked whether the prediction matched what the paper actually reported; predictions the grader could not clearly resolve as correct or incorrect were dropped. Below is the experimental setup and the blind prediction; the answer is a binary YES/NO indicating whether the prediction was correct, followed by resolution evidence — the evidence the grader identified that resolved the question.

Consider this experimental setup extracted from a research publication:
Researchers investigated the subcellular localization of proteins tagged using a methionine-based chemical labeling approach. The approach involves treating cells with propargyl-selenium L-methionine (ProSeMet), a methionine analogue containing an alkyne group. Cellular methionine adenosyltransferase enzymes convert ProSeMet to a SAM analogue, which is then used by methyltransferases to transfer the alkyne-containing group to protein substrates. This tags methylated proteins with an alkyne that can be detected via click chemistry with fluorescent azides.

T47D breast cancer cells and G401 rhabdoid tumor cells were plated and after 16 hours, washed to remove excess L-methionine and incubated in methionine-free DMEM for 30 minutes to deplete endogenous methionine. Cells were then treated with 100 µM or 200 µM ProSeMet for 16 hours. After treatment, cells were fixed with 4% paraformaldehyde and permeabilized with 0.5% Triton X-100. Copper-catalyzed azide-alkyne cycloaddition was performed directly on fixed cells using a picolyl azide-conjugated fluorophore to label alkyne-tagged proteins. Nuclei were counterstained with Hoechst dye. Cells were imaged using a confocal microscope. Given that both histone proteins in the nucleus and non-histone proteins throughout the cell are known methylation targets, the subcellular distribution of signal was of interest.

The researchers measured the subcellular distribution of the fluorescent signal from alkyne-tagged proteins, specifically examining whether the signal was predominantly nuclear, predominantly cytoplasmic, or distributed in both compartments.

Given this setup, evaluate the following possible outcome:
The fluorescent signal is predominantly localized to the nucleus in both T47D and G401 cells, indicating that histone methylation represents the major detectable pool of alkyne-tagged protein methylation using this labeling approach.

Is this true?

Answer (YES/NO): NO